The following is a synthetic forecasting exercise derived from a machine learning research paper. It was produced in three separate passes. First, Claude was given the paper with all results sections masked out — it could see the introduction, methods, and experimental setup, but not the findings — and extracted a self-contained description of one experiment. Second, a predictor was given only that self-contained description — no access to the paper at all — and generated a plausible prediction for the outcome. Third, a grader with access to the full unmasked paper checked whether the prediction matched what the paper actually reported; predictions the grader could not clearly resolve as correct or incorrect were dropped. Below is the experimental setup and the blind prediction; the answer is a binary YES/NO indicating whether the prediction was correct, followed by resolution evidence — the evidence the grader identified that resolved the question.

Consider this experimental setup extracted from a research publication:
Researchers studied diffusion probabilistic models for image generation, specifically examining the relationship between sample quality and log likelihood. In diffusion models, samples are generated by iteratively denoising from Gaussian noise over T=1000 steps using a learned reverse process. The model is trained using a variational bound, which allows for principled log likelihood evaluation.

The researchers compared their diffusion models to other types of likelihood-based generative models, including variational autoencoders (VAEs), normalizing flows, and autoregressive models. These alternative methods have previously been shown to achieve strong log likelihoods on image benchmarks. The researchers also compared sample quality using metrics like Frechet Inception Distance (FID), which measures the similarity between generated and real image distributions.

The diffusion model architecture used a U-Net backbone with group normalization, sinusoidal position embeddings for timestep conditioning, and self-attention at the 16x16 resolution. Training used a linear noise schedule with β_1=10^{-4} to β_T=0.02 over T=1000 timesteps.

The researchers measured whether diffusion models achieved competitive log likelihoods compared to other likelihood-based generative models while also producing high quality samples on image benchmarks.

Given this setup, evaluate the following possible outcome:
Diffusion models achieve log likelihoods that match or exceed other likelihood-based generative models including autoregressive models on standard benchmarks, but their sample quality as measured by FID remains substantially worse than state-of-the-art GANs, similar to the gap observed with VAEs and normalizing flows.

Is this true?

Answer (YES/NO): NO